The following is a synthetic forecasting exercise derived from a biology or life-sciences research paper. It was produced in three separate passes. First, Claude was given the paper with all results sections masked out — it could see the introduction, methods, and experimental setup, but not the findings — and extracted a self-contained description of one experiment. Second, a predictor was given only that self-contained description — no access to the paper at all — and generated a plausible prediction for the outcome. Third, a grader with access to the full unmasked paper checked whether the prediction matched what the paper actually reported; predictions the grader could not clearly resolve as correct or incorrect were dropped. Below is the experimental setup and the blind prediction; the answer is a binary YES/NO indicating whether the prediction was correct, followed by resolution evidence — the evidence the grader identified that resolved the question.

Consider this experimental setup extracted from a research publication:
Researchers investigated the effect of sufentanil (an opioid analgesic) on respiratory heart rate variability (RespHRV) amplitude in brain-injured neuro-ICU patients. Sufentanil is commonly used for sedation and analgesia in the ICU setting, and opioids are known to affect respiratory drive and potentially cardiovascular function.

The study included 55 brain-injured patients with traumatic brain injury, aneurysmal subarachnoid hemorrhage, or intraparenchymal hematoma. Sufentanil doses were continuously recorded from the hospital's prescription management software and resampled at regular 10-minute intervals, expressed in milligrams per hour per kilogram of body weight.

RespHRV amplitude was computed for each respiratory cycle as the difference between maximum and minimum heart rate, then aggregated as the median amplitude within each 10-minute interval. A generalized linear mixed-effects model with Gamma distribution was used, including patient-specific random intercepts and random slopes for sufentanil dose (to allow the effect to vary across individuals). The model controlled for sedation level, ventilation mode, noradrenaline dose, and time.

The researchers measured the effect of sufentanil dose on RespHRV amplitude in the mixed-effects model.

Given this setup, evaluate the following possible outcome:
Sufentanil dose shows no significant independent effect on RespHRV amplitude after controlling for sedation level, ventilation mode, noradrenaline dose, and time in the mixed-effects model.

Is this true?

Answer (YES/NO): YES